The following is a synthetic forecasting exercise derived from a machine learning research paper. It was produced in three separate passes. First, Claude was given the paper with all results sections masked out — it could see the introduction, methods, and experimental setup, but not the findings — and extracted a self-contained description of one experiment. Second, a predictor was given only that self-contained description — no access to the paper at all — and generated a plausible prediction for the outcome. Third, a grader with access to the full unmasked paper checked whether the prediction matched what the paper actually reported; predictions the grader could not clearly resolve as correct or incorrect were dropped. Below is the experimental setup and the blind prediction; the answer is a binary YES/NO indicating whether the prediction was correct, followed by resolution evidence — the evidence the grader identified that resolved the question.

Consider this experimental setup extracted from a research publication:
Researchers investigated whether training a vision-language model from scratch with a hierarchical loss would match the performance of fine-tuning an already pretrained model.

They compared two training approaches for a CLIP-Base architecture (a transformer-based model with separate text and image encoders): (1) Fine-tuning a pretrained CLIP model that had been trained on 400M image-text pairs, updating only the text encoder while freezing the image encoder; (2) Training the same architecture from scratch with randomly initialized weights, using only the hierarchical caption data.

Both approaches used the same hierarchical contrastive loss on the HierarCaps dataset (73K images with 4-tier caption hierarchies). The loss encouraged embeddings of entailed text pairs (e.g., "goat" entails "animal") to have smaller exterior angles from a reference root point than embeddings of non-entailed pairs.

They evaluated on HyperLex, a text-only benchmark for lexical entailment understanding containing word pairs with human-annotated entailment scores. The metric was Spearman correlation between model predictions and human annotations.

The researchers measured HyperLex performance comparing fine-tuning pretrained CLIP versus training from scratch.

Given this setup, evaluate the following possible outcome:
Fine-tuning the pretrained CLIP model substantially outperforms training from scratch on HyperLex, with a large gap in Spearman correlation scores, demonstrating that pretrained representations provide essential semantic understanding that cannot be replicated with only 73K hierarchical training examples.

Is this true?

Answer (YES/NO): NO